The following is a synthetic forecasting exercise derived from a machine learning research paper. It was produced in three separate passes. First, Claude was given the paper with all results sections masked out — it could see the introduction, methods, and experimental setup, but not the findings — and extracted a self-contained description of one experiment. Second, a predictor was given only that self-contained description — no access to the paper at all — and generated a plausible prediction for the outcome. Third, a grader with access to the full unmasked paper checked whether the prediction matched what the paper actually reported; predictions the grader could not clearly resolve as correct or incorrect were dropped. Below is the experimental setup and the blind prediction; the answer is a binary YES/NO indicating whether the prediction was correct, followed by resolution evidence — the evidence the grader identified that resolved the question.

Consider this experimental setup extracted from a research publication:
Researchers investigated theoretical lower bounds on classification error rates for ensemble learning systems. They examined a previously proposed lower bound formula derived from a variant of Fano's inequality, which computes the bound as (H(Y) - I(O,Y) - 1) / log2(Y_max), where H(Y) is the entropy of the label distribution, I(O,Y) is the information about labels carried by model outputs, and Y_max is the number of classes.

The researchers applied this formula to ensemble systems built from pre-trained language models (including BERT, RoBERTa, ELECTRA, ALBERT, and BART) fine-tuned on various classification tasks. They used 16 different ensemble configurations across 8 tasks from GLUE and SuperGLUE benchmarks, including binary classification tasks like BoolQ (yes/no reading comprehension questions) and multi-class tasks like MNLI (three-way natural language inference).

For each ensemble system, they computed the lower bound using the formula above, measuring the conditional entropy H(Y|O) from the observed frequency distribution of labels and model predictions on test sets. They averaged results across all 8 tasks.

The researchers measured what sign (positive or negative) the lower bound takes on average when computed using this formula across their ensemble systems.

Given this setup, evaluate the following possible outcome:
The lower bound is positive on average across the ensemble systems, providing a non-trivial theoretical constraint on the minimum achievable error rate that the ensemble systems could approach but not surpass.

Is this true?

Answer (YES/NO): NO